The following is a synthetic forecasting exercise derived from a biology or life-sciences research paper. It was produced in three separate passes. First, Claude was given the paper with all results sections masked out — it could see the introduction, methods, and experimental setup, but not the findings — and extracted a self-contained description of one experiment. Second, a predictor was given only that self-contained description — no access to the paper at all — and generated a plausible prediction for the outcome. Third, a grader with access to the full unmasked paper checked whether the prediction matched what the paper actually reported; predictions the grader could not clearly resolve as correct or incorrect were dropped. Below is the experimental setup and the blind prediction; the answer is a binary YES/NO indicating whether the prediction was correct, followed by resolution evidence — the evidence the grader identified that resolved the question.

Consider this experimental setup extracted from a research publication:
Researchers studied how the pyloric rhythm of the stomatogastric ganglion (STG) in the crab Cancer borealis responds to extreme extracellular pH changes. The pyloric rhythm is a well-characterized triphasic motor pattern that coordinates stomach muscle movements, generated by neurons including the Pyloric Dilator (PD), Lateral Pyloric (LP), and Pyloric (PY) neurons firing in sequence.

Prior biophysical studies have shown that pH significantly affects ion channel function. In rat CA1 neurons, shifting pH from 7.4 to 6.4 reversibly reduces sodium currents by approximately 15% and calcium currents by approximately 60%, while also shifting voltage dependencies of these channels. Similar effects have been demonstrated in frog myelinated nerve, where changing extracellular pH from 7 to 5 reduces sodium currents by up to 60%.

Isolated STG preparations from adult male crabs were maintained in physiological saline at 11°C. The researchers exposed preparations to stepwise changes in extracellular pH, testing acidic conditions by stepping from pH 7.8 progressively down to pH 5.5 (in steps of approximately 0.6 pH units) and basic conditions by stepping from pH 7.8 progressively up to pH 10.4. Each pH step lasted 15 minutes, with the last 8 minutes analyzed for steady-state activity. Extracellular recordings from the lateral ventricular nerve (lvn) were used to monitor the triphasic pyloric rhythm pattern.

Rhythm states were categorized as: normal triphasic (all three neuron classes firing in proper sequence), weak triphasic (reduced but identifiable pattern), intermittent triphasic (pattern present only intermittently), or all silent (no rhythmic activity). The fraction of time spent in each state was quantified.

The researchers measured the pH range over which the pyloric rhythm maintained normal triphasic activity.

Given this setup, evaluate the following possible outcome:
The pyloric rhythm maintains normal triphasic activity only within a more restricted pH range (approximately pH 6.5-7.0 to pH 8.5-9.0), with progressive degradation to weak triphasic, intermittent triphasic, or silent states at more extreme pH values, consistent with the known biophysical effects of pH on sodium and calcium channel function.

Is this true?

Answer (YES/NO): NO